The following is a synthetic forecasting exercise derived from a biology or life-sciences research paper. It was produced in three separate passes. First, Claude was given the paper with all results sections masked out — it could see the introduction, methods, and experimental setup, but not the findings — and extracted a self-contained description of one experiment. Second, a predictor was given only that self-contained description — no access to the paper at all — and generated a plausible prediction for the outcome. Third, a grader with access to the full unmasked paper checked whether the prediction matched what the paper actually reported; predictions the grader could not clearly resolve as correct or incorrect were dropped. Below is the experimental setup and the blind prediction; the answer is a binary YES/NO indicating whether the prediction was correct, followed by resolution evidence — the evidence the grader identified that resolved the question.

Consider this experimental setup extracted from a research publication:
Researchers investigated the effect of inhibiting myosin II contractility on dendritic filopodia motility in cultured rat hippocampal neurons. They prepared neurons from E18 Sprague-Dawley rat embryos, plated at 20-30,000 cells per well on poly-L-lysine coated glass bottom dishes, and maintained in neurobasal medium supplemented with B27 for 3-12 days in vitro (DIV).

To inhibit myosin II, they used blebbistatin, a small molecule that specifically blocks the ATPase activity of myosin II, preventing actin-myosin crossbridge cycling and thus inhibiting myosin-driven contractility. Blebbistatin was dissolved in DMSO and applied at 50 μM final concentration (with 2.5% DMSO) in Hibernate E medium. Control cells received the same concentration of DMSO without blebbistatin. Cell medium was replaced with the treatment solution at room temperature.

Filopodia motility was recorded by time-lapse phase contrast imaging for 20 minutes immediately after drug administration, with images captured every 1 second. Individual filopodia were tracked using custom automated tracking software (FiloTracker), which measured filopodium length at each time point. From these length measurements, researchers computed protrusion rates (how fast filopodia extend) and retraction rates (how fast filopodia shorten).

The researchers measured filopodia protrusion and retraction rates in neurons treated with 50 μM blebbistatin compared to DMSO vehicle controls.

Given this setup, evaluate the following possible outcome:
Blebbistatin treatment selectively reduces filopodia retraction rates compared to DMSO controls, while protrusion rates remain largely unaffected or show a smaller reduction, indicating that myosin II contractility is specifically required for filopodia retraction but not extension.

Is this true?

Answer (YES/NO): NO